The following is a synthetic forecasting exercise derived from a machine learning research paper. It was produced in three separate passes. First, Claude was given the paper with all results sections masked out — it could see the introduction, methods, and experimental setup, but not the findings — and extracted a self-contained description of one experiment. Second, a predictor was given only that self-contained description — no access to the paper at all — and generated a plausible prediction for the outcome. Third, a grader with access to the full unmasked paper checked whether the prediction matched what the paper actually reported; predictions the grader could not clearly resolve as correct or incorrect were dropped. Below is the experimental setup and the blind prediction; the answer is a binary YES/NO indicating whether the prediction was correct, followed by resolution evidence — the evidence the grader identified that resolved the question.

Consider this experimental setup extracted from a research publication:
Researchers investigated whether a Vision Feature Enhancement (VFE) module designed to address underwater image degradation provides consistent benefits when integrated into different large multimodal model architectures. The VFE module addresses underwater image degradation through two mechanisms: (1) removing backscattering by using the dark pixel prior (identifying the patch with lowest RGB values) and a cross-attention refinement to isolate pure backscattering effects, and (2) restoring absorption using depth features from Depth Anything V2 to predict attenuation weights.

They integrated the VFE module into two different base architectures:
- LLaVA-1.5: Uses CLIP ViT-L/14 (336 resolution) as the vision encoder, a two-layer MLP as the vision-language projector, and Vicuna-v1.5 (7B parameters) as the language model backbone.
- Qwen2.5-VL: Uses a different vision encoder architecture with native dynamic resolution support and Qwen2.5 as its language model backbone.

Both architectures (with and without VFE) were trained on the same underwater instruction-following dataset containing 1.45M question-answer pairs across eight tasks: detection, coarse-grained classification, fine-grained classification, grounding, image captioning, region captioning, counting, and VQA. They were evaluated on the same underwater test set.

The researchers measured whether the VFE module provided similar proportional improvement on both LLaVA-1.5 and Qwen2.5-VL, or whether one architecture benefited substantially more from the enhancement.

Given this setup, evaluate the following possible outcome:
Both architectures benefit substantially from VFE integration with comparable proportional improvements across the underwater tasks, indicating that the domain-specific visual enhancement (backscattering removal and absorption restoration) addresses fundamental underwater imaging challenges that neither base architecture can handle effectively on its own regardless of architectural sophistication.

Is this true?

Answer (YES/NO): NO